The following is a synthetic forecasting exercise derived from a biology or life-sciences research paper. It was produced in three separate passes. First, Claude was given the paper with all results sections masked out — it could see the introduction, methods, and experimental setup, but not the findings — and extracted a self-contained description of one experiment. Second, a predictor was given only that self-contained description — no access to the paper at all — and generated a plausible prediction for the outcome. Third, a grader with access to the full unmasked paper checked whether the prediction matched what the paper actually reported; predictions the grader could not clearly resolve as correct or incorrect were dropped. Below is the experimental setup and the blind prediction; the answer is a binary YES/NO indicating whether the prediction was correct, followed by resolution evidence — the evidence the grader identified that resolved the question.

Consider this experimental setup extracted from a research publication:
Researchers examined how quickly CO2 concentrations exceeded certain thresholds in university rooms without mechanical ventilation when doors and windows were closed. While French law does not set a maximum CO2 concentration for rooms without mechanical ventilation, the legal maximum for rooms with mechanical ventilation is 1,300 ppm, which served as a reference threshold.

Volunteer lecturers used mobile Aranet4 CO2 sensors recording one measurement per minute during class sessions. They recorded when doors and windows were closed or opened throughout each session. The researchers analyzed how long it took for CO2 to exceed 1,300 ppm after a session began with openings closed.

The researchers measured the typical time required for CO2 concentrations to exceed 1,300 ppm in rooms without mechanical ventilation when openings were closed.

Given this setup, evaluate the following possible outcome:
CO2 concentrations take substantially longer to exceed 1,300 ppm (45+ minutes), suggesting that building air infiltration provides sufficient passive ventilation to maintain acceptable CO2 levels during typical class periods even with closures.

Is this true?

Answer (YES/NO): NO